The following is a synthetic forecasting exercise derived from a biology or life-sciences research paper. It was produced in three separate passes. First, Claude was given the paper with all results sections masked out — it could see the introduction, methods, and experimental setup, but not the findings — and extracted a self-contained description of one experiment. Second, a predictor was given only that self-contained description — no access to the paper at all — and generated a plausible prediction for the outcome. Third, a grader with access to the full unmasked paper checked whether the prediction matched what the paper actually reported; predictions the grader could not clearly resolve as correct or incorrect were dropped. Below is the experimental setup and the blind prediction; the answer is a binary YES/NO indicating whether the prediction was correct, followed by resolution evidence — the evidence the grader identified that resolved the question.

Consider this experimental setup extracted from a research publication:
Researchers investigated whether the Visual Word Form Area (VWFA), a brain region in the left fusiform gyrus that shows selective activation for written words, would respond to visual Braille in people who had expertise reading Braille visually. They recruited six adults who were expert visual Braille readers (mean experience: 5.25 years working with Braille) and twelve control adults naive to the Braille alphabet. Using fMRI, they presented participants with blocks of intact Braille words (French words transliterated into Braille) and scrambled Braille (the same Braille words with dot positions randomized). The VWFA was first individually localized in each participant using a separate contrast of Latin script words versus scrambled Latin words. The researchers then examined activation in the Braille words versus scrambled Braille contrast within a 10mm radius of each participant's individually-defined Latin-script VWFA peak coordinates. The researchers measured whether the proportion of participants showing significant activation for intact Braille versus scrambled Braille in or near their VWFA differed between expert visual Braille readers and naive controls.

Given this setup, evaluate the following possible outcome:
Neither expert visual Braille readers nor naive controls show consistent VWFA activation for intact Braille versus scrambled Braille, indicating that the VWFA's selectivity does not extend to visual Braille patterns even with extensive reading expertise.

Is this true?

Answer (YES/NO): NO